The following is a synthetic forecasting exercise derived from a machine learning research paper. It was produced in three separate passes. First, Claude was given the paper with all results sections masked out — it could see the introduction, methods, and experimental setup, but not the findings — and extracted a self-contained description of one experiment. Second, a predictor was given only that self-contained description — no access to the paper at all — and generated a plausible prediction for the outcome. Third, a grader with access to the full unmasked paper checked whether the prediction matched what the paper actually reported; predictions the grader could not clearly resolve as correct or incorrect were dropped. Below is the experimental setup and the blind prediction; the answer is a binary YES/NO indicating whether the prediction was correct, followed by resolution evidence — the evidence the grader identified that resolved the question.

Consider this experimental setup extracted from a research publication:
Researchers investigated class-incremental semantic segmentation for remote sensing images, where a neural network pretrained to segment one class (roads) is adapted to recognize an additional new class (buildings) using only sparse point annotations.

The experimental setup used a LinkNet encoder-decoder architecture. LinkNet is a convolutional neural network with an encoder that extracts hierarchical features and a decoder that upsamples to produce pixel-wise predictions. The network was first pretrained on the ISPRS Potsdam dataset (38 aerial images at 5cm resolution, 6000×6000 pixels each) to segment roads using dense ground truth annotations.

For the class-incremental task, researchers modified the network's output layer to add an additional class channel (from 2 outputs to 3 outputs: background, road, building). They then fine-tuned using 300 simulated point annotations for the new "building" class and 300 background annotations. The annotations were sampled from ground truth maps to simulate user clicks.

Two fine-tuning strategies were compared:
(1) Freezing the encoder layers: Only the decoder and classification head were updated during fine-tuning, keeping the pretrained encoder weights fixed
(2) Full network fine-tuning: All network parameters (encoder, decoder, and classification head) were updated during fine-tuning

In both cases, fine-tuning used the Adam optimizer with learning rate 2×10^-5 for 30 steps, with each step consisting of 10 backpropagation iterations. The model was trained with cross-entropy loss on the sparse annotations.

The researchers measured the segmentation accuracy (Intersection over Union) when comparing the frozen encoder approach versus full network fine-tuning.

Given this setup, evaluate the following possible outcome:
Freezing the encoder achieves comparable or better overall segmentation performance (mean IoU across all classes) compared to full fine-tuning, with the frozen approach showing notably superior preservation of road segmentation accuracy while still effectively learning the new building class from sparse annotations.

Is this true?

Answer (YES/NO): NO